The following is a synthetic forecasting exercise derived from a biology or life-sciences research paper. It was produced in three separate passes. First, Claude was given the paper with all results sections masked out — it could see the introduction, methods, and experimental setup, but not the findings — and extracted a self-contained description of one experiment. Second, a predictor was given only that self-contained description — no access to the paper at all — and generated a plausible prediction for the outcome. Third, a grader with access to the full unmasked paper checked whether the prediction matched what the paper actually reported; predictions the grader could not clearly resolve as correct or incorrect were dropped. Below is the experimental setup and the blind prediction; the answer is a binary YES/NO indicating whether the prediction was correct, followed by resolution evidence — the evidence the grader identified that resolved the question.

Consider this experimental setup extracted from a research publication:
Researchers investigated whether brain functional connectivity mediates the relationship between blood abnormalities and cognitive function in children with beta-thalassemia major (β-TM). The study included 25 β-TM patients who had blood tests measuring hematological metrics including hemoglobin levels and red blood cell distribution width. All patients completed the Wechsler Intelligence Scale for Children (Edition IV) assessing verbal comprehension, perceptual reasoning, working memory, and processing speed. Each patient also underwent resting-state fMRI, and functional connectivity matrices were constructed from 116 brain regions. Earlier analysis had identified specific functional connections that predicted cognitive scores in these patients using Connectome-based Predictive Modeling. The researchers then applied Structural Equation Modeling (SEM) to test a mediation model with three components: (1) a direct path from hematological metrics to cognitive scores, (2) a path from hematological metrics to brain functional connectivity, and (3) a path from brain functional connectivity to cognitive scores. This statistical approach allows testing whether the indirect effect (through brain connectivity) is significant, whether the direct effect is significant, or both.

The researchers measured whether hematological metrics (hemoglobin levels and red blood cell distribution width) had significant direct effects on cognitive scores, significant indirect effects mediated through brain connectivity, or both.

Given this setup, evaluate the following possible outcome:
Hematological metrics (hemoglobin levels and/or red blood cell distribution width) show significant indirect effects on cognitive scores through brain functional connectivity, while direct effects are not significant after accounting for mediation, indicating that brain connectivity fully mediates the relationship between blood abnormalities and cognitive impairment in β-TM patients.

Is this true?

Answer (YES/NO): YES